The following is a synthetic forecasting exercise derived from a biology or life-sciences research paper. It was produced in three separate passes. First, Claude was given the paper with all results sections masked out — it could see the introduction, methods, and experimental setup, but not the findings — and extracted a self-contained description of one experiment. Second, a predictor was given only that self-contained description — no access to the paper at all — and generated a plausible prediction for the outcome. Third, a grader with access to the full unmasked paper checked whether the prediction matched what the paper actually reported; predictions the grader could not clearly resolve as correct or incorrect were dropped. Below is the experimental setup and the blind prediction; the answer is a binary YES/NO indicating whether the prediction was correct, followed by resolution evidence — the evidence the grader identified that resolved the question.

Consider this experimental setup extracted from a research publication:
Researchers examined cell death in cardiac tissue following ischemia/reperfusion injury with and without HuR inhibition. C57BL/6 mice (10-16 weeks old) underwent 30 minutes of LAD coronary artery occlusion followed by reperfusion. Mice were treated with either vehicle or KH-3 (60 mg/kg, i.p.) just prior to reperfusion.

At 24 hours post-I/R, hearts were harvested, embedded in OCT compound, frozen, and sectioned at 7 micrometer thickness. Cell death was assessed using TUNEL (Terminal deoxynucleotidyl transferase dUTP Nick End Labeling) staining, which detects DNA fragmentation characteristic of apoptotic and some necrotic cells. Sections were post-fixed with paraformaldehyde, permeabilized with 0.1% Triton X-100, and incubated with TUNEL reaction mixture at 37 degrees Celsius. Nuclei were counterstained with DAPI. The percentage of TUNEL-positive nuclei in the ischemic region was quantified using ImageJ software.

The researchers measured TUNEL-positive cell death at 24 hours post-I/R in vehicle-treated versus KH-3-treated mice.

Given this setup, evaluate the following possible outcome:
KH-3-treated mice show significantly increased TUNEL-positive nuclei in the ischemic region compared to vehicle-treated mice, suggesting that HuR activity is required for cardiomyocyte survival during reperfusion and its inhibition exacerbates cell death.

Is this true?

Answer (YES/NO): NO